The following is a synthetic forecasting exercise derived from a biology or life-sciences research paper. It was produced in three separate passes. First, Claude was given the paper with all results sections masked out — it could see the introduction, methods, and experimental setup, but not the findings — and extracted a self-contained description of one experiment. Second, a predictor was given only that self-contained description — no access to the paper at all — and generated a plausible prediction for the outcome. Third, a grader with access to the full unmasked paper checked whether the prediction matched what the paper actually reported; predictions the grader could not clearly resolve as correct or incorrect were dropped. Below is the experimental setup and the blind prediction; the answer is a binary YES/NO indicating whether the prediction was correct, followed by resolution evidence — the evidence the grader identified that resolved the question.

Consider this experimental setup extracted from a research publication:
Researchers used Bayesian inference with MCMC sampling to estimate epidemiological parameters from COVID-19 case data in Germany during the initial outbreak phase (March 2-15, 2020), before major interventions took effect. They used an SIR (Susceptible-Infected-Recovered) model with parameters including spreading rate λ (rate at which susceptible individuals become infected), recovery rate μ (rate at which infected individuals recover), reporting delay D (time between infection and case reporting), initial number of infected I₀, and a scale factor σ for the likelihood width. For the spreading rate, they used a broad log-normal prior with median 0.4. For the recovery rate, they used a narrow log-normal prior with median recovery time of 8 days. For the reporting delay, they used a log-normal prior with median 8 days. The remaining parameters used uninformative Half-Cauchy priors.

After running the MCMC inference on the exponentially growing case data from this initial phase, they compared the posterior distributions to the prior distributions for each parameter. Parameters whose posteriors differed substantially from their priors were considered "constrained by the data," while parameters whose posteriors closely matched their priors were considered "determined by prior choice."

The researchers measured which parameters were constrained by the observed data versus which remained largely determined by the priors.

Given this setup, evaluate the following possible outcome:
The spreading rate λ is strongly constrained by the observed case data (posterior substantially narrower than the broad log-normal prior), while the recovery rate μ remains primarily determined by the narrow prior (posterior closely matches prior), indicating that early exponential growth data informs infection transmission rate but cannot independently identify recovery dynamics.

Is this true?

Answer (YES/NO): YES